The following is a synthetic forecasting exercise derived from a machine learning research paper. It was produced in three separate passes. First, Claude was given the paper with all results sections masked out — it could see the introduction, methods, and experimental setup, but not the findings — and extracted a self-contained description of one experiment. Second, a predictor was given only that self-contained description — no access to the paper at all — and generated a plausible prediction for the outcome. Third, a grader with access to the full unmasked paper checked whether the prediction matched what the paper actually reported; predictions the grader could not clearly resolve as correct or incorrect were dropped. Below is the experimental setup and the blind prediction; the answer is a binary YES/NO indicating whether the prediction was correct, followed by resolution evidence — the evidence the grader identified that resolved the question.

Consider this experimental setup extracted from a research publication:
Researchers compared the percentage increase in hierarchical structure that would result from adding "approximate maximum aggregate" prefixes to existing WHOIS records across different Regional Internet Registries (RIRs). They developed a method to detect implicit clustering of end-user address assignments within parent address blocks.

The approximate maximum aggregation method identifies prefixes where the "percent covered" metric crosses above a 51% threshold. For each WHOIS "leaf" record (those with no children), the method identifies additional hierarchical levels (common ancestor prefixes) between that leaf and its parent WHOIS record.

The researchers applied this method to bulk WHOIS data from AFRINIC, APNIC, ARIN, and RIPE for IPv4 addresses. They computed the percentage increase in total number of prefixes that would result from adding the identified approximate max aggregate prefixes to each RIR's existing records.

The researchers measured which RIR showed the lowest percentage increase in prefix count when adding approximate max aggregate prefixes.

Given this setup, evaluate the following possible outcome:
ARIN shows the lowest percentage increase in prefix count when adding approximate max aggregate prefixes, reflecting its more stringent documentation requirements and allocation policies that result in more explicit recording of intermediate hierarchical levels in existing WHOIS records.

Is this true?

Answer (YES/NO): NO